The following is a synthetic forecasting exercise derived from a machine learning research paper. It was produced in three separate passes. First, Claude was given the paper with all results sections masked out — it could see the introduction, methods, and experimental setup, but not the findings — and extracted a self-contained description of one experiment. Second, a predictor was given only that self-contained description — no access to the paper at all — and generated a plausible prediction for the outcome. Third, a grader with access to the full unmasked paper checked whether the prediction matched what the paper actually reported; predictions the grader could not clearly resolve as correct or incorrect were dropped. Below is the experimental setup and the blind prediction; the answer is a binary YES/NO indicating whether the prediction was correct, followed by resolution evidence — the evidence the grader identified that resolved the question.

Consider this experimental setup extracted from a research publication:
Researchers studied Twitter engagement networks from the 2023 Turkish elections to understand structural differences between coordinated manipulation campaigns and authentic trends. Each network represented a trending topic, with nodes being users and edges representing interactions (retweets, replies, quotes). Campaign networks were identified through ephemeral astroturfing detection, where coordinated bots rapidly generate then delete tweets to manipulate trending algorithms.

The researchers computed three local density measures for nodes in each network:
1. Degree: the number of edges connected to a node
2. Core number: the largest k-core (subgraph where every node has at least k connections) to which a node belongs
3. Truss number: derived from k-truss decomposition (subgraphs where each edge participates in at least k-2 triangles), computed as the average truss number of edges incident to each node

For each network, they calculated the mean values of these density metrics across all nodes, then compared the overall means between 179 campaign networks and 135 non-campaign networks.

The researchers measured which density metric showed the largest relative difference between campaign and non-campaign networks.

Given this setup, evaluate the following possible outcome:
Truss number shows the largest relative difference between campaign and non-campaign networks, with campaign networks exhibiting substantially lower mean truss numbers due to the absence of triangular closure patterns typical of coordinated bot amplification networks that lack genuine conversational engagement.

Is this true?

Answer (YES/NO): NO